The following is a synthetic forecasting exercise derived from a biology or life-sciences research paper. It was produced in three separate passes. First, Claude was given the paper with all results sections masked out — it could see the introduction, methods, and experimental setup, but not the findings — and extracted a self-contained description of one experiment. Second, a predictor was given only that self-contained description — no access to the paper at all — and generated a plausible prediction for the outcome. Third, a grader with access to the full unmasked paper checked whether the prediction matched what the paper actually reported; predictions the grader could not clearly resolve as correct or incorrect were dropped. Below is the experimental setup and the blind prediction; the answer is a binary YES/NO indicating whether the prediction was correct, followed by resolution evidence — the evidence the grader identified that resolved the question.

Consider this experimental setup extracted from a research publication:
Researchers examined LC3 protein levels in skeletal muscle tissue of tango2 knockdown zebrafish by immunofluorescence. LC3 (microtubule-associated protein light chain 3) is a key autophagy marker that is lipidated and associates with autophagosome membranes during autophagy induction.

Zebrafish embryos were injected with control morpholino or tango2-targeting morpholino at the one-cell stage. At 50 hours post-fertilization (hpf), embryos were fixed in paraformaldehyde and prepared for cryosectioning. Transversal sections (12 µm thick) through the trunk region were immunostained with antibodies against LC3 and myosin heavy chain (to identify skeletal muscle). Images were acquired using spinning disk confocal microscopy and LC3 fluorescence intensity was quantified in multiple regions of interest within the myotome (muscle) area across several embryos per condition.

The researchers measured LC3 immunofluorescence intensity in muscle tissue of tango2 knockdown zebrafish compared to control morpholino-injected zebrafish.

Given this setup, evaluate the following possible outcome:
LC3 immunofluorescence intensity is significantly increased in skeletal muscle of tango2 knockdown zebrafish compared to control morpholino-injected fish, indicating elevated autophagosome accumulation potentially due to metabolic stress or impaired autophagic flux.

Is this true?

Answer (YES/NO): NO